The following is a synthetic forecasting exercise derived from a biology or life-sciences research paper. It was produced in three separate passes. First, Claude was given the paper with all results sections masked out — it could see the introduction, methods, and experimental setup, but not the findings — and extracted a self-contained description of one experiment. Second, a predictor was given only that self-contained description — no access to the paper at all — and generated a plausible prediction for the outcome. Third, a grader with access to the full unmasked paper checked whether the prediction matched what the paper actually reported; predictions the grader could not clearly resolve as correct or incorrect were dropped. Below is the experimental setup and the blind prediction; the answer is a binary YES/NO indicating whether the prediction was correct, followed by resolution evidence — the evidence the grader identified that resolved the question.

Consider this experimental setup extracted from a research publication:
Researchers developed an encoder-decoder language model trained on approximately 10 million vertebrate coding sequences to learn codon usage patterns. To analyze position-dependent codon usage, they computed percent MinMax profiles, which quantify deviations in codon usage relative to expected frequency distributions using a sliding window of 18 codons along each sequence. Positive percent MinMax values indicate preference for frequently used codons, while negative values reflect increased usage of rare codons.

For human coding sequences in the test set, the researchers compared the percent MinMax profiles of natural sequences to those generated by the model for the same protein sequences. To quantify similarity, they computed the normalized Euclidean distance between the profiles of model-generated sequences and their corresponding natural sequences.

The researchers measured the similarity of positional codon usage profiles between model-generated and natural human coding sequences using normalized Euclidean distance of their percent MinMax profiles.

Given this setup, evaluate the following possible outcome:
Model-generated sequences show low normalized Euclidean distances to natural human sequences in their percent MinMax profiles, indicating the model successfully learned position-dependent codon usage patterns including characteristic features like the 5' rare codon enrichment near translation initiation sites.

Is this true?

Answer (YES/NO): NO